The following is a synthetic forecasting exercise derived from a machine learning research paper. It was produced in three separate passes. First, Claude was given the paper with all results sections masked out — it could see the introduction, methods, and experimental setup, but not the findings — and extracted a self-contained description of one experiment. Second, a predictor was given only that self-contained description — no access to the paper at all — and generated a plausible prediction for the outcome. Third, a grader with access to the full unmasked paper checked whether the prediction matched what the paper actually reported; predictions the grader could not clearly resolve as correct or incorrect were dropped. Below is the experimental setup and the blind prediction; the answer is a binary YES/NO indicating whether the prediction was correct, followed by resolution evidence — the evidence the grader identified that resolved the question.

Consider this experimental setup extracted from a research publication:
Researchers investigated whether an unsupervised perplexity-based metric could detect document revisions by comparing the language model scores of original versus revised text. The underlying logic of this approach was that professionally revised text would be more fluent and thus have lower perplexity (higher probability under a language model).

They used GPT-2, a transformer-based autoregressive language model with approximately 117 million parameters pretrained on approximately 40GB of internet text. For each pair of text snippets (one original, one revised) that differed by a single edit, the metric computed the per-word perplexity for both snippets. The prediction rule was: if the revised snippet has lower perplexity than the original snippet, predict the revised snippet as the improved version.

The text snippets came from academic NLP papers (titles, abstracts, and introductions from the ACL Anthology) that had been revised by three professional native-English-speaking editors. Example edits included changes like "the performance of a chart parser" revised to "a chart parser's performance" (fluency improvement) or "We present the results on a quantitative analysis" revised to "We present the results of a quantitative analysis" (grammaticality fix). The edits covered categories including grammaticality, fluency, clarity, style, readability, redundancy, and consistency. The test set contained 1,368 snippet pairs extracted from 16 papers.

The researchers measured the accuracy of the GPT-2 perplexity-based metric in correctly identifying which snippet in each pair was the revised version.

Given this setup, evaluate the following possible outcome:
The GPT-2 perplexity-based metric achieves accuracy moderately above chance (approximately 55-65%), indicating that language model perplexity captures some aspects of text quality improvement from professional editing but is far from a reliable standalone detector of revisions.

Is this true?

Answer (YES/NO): YES